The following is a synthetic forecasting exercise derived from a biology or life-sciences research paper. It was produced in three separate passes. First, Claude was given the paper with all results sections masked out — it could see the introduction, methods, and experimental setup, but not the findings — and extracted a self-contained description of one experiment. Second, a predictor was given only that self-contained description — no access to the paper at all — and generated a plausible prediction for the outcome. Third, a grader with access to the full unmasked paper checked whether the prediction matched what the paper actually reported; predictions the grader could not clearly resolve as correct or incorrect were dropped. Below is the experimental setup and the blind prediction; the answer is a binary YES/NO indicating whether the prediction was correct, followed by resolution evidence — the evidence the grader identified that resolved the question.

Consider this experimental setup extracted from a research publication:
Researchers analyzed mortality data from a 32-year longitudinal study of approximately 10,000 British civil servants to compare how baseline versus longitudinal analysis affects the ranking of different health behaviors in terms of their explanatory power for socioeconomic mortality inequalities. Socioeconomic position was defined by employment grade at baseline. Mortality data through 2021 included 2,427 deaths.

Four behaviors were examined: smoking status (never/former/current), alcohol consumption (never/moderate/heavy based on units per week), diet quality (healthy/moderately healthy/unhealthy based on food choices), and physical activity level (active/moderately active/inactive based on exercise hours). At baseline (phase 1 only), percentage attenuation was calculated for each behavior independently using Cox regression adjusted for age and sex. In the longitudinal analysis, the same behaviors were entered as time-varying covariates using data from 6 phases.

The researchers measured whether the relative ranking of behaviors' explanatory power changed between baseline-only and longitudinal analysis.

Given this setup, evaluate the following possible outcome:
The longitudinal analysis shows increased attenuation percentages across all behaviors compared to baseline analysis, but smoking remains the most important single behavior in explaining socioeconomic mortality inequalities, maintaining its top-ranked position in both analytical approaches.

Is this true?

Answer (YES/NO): YES